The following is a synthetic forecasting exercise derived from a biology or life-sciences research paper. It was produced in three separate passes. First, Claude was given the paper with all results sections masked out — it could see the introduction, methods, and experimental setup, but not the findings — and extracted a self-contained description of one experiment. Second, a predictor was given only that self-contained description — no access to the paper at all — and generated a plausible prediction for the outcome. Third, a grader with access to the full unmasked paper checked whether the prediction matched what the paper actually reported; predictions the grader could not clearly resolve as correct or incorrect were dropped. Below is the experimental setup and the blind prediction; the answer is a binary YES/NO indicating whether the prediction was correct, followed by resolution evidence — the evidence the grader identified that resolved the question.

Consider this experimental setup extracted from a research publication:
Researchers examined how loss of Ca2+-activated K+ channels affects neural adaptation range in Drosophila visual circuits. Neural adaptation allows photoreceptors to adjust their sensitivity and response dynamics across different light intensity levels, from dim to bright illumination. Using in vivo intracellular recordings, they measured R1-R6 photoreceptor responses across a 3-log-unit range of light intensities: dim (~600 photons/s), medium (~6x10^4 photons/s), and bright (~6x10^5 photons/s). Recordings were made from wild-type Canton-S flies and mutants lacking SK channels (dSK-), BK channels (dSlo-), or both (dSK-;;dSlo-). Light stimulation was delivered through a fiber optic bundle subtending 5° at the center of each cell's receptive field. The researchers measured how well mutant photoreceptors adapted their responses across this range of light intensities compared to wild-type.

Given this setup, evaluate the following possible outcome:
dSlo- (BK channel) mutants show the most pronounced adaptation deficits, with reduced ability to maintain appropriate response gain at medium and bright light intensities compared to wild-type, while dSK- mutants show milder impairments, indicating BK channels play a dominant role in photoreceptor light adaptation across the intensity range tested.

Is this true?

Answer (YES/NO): NO